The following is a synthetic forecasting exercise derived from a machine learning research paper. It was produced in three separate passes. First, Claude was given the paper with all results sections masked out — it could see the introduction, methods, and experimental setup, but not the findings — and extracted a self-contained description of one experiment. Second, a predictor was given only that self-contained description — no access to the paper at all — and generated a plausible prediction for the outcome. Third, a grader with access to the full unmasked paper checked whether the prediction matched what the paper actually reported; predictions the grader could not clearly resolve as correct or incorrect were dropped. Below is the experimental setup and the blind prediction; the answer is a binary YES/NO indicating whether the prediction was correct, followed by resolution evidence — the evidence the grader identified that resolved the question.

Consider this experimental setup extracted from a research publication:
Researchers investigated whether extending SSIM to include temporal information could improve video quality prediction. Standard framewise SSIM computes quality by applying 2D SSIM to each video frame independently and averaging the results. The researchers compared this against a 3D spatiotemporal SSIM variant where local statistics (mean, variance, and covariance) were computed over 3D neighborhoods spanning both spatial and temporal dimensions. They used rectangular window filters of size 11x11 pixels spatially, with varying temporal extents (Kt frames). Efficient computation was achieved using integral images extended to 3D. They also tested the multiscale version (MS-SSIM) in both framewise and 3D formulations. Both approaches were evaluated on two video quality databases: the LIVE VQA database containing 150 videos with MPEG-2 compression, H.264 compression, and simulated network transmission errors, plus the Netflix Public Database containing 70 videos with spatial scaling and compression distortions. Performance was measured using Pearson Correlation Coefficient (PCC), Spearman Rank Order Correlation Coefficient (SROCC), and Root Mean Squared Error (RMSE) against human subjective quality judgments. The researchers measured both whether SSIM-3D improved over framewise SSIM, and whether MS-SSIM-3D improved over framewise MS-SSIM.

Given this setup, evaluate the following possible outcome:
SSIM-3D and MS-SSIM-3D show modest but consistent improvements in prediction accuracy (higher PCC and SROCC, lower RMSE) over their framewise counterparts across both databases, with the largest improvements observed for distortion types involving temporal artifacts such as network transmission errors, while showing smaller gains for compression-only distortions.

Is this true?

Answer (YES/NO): NO